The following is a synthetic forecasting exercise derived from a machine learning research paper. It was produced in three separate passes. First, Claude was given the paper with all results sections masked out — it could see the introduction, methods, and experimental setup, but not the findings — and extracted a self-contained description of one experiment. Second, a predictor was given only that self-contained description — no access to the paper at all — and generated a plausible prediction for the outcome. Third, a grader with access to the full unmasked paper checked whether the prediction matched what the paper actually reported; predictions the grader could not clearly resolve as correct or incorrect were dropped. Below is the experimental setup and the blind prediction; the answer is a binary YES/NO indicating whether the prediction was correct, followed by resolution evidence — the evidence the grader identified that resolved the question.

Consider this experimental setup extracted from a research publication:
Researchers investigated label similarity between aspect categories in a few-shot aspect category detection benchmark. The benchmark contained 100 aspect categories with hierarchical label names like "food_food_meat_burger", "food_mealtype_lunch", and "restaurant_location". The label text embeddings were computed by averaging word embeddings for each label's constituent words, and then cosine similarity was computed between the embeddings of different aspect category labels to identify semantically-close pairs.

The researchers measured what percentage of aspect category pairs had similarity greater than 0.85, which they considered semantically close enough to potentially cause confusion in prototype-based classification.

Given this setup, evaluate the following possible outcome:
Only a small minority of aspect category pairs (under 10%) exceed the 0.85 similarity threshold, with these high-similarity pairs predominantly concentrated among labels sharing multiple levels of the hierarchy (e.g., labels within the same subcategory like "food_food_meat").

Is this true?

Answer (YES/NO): NO